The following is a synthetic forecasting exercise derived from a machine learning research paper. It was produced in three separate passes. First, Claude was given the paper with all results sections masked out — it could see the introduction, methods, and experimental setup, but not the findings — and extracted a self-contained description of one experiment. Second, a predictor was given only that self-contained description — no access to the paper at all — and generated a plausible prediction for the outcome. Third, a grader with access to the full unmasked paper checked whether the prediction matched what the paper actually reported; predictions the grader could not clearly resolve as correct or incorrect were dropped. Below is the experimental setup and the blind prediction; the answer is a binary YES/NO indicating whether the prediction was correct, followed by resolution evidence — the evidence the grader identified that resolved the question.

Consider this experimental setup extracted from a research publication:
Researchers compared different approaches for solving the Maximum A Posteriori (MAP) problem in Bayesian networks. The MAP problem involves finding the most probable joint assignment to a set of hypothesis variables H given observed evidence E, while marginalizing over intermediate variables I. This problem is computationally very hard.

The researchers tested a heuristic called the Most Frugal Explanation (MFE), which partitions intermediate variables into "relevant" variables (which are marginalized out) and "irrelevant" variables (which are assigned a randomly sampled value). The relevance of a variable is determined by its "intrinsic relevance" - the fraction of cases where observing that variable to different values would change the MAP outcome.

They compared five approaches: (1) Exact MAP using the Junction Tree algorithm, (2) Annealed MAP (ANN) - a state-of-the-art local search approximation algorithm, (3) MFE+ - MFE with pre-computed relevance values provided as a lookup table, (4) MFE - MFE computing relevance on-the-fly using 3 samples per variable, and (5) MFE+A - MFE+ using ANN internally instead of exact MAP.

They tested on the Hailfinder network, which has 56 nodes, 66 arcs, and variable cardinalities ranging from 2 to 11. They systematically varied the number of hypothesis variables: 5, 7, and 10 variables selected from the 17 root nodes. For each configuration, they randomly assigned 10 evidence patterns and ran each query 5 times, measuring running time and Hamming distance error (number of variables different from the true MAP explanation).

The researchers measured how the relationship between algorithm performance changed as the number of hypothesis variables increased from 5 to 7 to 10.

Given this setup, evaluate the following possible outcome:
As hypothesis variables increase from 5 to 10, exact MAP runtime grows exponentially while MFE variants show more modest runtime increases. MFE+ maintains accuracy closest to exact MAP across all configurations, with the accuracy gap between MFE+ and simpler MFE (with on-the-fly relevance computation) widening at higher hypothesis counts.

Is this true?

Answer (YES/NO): NO